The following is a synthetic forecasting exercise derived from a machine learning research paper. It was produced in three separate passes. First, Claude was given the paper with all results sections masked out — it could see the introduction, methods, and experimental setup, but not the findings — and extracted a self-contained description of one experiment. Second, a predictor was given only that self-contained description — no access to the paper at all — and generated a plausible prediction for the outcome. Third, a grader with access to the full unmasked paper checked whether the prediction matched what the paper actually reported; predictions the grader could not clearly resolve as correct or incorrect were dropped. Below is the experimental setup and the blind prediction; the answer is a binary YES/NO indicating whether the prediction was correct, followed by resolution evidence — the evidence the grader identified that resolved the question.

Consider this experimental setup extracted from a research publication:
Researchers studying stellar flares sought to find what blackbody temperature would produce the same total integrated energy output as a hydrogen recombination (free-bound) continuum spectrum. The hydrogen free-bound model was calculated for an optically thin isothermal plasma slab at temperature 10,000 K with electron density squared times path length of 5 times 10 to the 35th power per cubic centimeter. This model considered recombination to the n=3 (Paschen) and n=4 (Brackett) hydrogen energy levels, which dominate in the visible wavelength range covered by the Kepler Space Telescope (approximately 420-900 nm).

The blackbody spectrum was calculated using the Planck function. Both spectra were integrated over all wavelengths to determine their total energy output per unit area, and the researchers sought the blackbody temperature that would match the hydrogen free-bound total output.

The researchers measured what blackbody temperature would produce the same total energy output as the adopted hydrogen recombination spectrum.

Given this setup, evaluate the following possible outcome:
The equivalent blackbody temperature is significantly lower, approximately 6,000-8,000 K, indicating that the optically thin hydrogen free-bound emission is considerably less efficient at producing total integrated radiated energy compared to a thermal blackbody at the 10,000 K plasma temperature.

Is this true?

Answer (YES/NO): YES